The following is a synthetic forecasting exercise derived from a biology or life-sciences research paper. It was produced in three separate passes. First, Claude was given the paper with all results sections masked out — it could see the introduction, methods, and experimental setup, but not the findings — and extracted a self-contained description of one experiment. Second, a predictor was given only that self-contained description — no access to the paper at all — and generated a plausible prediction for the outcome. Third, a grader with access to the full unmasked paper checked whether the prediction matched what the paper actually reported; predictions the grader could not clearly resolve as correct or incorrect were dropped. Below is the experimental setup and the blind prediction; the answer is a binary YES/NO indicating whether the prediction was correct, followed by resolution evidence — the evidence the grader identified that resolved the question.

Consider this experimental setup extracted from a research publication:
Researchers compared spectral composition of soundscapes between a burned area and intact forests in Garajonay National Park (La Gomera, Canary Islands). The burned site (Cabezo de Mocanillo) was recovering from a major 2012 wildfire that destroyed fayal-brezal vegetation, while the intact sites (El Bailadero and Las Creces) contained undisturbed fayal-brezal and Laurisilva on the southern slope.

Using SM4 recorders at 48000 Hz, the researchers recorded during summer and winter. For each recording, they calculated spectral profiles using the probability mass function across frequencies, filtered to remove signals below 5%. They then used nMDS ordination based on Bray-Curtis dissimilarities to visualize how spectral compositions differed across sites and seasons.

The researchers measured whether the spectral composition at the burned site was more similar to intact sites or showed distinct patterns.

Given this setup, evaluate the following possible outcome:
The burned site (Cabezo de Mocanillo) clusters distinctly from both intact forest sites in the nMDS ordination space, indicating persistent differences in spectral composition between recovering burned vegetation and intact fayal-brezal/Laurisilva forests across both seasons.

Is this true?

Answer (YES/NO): NO